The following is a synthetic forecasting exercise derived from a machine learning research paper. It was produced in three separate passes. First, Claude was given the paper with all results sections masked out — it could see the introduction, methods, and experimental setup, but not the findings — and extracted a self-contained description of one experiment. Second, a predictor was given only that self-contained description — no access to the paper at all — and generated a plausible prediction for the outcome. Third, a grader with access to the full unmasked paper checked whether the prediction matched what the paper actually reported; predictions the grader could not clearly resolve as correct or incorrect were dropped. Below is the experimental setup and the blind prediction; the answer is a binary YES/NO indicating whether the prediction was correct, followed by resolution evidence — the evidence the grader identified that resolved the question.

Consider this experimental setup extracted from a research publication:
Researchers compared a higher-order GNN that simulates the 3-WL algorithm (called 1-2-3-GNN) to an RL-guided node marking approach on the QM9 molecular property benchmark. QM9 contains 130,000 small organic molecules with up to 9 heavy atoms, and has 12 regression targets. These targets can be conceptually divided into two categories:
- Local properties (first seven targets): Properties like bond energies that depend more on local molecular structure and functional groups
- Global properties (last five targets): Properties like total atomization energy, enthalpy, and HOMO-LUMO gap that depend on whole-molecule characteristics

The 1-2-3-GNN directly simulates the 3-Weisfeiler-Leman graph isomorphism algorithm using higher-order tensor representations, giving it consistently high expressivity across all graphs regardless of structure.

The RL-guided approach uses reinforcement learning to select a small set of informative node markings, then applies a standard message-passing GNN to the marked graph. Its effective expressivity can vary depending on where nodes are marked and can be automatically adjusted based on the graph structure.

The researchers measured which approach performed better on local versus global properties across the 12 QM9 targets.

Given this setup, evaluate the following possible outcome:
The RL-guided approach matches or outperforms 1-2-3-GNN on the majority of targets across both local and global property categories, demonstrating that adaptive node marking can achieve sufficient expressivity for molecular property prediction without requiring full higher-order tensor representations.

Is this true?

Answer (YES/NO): NO